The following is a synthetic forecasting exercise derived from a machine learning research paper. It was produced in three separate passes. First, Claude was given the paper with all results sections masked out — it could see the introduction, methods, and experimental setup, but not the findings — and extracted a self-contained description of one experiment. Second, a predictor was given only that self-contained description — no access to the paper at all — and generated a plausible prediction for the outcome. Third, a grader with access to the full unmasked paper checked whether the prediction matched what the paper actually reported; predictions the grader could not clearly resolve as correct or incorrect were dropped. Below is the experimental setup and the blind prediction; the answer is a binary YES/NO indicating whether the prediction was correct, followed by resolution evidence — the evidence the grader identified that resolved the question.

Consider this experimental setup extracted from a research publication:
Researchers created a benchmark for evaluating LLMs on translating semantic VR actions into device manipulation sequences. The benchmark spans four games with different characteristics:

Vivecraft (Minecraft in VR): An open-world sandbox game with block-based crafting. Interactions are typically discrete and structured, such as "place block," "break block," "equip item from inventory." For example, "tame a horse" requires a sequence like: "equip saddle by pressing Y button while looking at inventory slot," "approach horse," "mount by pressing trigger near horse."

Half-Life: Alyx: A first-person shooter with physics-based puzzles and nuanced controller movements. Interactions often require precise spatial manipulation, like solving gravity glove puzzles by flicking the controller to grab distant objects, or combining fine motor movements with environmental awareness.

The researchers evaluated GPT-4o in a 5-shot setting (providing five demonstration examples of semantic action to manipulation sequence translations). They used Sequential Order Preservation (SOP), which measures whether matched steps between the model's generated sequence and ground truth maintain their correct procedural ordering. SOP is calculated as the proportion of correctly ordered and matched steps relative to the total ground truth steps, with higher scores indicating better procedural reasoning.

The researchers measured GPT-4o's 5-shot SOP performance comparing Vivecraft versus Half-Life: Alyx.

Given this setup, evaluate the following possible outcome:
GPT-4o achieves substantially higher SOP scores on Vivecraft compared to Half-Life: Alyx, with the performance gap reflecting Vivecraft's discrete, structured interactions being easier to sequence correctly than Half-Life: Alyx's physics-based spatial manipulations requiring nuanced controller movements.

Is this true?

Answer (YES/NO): YES